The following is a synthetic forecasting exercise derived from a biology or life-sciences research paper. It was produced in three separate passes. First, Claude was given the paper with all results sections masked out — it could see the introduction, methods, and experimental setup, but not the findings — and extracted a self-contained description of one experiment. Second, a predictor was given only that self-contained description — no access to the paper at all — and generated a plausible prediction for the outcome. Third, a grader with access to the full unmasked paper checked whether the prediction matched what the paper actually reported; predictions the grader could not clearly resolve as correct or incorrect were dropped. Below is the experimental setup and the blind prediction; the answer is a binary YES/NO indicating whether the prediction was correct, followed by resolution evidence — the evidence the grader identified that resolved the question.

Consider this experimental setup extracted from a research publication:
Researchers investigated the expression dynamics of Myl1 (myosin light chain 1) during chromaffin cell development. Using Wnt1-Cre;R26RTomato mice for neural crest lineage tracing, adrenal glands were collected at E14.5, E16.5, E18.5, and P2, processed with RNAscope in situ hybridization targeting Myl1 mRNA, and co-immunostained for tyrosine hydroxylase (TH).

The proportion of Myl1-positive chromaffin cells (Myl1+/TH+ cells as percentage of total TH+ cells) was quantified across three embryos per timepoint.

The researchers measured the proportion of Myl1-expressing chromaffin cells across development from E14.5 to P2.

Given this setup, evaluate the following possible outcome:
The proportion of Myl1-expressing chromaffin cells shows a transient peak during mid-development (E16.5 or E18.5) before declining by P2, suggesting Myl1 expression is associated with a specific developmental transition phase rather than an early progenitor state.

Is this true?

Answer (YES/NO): YES